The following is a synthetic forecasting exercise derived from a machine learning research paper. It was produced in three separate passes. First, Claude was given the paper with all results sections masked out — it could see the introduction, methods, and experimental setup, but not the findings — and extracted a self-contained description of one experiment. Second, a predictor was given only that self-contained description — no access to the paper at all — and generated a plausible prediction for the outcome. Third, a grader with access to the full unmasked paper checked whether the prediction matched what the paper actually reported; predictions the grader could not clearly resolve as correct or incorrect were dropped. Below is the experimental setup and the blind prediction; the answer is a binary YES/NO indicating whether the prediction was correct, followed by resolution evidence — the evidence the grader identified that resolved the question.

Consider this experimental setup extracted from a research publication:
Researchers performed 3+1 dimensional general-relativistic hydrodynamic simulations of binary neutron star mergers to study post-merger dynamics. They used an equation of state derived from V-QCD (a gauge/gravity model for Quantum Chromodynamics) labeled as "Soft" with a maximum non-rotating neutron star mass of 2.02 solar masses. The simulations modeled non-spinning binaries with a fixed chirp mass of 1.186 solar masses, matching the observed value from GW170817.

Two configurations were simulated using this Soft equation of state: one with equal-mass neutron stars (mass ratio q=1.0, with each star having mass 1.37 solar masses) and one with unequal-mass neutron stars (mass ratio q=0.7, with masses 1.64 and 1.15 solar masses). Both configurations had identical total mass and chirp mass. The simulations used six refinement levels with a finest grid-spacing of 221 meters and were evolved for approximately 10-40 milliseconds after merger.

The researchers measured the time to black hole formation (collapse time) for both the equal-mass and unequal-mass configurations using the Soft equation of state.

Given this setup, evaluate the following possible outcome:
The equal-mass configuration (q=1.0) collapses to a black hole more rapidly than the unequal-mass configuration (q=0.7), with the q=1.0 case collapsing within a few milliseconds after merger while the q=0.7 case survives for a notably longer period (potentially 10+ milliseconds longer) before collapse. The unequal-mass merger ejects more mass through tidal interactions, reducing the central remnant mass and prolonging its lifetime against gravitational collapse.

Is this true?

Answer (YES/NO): NO